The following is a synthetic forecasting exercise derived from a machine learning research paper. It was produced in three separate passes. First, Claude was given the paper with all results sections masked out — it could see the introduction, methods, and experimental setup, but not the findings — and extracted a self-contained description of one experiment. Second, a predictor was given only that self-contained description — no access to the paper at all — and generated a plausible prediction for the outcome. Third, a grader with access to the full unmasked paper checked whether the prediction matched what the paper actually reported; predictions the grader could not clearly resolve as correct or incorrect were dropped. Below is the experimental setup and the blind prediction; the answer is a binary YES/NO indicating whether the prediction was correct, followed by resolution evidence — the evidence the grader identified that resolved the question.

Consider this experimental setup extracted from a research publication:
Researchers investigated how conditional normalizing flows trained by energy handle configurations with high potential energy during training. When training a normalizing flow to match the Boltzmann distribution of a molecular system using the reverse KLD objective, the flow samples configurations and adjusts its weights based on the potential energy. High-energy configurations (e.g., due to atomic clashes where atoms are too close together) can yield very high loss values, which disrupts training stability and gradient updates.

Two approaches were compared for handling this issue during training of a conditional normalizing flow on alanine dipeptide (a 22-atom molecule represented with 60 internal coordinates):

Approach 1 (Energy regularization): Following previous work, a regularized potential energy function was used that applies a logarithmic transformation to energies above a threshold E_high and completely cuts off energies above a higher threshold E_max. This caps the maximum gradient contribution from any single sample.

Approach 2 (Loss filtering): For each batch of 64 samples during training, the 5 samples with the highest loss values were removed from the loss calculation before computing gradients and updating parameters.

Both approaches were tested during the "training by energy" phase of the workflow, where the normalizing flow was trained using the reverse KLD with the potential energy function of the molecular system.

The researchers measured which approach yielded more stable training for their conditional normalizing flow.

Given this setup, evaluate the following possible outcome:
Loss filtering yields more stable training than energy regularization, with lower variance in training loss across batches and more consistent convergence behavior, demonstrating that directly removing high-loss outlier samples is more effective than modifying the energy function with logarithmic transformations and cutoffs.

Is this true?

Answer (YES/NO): NO